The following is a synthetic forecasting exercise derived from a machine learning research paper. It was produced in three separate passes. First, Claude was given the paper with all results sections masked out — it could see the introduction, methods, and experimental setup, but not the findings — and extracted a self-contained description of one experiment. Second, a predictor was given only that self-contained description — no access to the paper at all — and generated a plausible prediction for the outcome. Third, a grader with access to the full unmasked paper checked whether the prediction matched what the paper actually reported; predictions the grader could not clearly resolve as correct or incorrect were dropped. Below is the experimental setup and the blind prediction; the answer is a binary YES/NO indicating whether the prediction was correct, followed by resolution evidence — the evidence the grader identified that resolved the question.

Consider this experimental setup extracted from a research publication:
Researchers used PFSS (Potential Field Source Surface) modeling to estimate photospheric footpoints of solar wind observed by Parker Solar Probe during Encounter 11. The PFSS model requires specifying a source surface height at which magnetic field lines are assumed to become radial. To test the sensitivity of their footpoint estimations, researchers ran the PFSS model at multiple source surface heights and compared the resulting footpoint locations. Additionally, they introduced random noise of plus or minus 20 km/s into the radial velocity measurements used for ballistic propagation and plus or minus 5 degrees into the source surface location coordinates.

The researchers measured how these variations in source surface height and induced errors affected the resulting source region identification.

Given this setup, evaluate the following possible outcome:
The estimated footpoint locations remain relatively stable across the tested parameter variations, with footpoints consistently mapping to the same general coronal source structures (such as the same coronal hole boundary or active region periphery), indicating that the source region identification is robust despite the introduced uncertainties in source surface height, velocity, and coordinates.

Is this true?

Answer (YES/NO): YES